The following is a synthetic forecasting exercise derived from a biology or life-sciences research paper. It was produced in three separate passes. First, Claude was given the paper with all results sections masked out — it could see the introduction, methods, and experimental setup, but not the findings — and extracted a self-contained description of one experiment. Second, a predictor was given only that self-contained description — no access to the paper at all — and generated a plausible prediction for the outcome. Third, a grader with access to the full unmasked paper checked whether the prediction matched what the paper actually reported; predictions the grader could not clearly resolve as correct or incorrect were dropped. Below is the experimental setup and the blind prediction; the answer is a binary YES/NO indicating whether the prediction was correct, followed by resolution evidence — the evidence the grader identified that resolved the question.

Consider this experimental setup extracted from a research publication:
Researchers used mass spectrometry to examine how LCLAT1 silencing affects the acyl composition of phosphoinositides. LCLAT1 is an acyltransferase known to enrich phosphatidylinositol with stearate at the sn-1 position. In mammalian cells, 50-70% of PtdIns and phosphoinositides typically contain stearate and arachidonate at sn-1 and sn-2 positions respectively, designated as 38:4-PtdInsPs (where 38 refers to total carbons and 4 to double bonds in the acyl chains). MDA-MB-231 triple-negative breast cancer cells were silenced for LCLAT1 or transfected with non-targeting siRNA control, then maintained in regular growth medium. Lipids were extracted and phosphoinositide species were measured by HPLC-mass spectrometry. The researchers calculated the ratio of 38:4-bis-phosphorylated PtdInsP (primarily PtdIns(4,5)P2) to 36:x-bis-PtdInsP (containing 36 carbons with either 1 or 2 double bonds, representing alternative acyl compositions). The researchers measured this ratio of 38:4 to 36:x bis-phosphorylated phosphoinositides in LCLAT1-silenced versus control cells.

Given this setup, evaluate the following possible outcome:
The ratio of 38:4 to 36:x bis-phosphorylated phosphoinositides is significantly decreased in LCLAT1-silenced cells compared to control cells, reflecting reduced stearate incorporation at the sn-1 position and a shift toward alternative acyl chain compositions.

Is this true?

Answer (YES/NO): NO